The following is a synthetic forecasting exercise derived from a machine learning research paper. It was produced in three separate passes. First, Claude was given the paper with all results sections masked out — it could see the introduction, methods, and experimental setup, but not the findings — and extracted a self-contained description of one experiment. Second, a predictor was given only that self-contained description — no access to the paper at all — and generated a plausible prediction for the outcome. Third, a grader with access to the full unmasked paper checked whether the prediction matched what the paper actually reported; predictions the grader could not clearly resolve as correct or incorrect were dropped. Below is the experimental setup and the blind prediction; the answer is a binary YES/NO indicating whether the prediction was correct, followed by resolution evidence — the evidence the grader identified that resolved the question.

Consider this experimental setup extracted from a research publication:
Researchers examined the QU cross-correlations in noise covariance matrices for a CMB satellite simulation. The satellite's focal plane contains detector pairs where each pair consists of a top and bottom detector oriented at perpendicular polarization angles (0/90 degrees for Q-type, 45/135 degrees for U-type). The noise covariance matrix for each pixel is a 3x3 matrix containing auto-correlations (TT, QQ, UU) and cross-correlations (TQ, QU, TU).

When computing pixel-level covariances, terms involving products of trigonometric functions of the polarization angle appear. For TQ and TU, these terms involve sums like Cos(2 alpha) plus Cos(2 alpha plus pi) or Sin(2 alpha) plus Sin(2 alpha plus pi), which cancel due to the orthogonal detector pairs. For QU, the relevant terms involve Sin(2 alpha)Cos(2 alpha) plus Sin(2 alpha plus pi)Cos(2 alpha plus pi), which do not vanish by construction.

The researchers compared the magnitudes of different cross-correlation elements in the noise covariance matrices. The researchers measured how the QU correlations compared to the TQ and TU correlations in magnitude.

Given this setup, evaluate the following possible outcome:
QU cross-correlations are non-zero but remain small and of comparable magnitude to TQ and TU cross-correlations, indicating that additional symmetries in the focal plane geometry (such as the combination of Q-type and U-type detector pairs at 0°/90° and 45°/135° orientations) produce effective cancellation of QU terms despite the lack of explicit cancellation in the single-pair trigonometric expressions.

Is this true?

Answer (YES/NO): NO